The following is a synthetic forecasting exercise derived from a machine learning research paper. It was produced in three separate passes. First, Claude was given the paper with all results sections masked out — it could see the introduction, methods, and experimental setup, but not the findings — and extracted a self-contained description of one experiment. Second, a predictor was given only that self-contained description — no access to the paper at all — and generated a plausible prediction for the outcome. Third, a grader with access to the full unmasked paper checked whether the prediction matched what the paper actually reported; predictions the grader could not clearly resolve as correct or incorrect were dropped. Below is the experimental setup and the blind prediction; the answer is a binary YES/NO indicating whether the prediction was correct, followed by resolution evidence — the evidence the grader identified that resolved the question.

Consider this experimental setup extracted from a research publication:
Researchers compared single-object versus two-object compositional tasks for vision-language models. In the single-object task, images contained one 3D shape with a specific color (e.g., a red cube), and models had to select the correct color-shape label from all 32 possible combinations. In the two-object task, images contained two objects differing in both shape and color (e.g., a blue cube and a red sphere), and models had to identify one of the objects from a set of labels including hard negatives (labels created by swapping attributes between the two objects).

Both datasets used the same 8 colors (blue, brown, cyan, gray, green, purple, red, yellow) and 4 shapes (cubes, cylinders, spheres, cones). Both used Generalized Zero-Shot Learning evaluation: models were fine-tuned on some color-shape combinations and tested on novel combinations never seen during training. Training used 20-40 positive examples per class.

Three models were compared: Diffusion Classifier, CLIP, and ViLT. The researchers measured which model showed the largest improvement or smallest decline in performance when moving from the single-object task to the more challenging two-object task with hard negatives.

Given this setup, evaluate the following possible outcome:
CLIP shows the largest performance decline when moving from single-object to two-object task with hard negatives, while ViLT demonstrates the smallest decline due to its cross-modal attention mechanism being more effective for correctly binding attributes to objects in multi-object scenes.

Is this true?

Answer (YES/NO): NO